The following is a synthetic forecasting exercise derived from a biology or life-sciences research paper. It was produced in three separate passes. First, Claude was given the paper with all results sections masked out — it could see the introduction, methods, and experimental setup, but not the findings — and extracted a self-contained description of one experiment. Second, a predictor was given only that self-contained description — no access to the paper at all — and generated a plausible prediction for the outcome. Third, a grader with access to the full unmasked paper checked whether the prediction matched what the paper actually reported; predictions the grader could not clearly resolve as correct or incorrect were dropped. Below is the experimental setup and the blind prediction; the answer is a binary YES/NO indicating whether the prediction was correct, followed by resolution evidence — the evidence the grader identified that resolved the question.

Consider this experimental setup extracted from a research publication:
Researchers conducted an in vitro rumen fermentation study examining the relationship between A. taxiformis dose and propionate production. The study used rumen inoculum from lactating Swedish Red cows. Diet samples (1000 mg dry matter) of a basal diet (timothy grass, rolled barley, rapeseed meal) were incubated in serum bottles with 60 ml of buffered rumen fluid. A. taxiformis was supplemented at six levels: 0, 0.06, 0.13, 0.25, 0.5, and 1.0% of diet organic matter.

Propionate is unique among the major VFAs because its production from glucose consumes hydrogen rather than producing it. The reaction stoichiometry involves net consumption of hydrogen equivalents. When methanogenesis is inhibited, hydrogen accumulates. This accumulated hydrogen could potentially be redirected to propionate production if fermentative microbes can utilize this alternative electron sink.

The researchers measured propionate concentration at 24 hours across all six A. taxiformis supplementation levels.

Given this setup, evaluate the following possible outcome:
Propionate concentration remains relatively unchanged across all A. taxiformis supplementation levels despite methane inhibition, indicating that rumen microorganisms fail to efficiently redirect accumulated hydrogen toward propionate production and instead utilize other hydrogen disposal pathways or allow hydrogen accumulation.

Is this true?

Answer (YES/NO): NO